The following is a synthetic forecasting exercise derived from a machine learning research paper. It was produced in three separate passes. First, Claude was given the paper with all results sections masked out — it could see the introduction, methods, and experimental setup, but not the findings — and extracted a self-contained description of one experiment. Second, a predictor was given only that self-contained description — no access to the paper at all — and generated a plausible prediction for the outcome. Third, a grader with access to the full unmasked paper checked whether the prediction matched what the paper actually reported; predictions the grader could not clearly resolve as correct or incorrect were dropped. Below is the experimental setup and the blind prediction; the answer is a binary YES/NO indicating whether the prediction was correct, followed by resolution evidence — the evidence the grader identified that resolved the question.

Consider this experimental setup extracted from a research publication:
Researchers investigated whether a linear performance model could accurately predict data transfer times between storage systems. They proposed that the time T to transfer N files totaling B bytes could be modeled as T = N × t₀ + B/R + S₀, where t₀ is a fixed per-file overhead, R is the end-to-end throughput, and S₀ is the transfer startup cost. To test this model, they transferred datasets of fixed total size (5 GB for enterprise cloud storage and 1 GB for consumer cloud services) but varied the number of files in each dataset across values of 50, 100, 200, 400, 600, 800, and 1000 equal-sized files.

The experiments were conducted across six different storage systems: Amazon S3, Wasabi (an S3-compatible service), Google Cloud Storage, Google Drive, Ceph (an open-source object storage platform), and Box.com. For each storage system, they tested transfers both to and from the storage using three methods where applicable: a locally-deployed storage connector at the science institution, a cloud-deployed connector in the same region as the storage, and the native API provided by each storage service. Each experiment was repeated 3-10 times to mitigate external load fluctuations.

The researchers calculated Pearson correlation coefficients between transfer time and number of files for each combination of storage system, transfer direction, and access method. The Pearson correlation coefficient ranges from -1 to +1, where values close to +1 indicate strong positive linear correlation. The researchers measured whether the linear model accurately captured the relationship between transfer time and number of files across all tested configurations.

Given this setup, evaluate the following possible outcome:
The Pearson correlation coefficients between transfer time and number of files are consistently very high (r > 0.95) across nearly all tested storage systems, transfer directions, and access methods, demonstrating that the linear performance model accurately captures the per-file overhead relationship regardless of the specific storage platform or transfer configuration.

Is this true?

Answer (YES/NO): YES